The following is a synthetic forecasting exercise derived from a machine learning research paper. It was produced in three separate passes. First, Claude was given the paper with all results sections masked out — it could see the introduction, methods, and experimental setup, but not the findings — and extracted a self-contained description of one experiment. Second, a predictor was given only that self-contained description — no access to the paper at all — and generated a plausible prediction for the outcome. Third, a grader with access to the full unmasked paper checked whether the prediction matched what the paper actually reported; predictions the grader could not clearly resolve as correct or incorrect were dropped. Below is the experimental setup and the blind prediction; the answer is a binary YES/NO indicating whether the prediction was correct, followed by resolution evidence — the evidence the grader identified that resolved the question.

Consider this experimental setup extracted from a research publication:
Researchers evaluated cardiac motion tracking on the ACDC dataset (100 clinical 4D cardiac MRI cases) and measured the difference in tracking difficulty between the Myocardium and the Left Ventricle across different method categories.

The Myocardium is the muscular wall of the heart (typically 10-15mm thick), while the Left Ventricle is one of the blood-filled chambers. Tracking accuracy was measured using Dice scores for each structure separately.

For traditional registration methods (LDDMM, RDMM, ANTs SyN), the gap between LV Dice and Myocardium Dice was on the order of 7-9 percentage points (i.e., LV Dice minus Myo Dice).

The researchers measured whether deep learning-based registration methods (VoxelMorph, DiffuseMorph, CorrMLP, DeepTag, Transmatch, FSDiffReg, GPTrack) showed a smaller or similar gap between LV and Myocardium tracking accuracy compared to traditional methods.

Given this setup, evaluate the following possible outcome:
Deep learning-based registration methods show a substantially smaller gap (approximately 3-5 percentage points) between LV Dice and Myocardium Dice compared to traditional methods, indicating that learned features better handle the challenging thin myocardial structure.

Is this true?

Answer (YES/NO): NO